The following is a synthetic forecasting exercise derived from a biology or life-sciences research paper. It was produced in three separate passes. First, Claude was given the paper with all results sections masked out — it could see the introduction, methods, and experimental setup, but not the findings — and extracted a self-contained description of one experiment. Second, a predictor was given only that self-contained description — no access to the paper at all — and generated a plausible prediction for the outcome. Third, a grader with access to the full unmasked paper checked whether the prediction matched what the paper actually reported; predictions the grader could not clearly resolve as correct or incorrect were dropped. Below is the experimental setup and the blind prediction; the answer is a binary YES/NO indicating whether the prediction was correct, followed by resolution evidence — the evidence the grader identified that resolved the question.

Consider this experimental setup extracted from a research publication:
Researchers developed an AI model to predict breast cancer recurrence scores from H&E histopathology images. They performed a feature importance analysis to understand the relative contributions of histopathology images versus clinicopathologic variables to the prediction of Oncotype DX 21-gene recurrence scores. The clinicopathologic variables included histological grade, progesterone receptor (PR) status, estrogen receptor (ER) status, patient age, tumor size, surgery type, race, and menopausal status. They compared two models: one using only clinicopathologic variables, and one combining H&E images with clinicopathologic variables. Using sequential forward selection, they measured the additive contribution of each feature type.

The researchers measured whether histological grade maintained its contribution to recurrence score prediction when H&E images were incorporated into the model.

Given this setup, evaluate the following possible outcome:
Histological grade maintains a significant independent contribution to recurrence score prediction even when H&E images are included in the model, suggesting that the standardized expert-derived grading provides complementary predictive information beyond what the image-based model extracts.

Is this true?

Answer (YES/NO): NO